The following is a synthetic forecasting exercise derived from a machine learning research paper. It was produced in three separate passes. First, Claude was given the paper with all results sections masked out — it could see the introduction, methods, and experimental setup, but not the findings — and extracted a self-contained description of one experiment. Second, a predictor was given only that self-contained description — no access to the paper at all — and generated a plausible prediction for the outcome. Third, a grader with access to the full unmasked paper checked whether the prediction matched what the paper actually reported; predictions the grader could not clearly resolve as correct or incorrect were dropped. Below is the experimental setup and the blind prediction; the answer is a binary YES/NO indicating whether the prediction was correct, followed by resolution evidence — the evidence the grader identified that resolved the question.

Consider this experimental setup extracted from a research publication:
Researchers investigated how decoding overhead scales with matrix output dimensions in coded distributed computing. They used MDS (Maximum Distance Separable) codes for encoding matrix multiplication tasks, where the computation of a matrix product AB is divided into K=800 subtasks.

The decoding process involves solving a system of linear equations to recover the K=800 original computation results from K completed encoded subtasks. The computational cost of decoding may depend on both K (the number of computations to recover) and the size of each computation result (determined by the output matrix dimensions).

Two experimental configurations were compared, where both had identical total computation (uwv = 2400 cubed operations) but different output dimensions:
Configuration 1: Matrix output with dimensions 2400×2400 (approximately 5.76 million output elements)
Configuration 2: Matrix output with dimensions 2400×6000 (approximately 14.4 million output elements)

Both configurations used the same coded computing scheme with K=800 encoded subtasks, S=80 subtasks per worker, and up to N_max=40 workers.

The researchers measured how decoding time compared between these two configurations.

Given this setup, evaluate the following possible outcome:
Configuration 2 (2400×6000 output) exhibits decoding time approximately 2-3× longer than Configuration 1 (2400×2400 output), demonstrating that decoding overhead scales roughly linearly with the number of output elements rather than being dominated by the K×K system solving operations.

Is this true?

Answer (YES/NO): YES